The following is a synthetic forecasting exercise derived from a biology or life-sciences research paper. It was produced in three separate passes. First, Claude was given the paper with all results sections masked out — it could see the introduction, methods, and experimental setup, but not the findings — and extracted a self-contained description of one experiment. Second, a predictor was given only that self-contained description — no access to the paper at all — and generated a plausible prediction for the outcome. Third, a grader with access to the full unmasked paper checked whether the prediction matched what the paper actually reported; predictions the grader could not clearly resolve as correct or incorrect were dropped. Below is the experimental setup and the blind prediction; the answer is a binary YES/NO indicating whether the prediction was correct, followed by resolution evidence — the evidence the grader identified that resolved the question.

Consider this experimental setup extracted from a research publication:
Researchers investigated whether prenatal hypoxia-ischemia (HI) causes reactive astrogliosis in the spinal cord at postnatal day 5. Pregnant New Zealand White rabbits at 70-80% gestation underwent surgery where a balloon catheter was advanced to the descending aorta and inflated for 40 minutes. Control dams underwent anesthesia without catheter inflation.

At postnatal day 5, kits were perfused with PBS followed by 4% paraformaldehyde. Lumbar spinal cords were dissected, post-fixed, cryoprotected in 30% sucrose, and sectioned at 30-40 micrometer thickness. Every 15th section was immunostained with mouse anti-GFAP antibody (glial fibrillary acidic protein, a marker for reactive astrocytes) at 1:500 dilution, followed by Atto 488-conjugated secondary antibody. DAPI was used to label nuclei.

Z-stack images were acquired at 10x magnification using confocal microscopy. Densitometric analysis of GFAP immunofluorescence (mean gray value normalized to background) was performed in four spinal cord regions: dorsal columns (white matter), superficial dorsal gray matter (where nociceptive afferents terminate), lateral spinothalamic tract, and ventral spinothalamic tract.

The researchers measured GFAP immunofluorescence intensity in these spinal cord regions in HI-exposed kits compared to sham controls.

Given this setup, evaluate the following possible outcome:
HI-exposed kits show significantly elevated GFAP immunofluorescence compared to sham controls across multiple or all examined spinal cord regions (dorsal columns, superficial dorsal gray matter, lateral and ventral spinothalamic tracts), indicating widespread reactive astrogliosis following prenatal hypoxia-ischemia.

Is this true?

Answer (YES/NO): NO